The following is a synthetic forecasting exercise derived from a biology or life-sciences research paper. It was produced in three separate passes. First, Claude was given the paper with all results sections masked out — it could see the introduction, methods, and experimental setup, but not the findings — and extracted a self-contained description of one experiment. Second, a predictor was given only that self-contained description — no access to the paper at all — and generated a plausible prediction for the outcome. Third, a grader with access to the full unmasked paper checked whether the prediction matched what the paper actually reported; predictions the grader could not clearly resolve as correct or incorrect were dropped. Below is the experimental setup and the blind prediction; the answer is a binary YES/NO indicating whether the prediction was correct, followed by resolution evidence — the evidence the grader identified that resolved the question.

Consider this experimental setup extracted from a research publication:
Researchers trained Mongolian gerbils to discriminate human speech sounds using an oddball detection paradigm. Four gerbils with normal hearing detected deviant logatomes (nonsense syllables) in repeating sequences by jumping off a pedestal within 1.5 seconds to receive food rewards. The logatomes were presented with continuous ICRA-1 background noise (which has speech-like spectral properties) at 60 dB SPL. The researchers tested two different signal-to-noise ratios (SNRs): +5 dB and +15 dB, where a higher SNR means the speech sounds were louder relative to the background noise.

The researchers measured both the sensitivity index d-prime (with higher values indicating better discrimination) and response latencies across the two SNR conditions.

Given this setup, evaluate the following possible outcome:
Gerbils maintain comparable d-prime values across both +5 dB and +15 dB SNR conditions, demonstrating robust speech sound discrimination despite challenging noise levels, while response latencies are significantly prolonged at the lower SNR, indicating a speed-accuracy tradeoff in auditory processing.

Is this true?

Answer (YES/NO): YES